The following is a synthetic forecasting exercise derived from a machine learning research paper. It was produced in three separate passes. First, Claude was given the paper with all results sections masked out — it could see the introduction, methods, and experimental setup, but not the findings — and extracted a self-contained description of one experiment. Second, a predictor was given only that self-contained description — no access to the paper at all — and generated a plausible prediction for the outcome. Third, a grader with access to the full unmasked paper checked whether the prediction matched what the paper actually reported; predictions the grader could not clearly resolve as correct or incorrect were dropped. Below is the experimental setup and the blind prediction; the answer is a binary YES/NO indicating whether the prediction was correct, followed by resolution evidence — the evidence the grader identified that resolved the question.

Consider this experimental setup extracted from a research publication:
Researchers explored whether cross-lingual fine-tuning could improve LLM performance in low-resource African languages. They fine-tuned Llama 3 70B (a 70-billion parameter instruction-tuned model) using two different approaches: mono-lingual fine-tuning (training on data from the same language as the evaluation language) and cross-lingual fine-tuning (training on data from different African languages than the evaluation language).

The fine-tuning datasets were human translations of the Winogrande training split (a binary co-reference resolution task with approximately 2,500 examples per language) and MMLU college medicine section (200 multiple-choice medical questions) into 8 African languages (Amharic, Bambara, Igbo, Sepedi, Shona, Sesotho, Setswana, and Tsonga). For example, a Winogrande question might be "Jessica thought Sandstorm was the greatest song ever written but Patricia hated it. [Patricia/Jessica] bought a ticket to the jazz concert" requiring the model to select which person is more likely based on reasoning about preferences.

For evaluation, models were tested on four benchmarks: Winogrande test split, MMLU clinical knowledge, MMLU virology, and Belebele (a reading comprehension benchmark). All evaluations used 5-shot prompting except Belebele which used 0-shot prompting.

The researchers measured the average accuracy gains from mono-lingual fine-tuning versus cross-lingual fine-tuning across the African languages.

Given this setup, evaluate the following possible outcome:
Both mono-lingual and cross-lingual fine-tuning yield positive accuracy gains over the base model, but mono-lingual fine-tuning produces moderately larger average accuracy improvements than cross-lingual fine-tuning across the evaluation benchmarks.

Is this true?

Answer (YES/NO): YES